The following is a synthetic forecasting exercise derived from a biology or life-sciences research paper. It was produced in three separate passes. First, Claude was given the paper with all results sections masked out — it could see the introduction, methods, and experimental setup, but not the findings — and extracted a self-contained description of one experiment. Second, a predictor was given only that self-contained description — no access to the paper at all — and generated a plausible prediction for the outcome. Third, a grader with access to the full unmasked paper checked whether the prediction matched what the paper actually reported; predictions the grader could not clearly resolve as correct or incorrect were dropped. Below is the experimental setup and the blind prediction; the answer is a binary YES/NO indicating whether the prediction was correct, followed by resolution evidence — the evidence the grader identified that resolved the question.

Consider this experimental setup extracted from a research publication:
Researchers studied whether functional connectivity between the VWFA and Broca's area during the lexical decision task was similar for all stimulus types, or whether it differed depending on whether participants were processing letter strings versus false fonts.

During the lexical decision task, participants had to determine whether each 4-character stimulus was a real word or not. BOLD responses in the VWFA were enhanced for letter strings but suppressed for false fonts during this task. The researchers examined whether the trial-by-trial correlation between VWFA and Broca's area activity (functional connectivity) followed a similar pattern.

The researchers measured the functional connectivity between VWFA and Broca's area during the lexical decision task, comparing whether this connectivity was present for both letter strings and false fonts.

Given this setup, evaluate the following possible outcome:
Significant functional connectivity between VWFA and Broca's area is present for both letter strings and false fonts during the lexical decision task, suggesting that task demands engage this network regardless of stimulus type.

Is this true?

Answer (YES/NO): YES